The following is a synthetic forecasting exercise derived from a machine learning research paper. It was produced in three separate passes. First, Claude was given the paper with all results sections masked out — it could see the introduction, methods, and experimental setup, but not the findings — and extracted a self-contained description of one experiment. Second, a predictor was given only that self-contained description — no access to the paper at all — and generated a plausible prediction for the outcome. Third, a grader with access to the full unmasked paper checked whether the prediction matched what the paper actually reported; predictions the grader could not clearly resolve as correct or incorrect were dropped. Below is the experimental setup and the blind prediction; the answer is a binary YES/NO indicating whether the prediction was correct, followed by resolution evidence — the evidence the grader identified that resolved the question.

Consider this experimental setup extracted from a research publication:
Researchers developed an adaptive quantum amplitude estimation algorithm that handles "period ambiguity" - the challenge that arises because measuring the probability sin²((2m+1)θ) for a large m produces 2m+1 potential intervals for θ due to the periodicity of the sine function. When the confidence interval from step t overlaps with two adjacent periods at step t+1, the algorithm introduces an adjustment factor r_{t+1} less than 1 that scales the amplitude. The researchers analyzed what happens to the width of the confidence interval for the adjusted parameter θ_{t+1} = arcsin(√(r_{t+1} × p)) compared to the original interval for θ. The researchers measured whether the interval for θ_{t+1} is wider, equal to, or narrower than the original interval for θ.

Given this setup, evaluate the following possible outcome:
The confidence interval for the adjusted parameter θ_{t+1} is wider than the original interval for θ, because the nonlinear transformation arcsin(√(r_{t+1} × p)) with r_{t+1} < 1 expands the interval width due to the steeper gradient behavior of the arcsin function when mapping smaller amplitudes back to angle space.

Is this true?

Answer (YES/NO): NO